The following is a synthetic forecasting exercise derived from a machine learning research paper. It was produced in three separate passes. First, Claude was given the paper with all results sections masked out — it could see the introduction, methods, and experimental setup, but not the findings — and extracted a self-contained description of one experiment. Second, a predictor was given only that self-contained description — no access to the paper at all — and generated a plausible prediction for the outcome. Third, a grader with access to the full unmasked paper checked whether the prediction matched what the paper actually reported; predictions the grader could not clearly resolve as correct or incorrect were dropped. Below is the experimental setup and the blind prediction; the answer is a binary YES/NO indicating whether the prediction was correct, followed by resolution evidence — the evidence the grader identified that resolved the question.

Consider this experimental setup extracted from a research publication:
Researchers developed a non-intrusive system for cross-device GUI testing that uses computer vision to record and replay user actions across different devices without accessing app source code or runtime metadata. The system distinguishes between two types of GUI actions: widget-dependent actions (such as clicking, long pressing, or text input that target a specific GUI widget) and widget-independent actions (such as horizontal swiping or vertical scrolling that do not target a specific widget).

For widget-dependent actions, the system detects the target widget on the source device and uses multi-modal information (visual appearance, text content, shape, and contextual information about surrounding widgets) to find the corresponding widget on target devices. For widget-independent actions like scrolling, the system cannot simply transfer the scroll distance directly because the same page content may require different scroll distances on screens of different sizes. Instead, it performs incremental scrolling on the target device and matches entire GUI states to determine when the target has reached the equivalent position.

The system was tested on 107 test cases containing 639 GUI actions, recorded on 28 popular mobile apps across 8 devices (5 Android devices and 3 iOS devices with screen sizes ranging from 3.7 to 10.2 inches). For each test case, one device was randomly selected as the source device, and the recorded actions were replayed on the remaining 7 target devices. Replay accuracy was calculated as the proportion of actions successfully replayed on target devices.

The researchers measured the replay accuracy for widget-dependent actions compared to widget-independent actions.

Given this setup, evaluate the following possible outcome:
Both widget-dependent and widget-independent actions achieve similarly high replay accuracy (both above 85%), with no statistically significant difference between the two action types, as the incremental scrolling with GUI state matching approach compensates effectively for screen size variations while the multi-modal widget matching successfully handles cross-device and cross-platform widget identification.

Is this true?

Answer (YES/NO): NO